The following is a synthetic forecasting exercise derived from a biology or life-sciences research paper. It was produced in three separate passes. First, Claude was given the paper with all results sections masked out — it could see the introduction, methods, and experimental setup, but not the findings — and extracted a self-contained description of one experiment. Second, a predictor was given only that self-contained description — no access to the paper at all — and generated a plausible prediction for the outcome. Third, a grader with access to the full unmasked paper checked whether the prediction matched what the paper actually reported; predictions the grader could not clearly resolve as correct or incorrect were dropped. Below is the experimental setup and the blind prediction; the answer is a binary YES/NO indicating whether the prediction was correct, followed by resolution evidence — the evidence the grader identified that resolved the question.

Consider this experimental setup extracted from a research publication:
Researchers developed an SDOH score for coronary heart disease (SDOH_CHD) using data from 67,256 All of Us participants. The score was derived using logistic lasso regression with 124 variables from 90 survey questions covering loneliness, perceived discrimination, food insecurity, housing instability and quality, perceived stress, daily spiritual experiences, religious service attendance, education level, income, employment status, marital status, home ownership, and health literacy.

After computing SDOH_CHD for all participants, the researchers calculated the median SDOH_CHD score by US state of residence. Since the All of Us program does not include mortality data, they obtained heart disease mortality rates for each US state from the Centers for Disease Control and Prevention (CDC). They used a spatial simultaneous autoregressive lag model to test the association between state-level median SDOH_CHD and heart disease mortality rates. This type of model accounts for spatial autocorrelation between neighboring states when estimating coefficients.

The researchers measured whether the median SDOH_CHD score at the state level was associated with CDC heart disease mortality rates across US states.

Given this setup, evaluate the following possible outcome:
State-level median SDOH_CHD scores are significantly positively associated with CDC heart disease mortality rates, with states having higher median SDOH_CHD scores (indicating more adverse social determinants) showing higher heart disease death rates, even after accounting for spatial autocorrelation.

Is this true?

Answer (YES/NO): YES